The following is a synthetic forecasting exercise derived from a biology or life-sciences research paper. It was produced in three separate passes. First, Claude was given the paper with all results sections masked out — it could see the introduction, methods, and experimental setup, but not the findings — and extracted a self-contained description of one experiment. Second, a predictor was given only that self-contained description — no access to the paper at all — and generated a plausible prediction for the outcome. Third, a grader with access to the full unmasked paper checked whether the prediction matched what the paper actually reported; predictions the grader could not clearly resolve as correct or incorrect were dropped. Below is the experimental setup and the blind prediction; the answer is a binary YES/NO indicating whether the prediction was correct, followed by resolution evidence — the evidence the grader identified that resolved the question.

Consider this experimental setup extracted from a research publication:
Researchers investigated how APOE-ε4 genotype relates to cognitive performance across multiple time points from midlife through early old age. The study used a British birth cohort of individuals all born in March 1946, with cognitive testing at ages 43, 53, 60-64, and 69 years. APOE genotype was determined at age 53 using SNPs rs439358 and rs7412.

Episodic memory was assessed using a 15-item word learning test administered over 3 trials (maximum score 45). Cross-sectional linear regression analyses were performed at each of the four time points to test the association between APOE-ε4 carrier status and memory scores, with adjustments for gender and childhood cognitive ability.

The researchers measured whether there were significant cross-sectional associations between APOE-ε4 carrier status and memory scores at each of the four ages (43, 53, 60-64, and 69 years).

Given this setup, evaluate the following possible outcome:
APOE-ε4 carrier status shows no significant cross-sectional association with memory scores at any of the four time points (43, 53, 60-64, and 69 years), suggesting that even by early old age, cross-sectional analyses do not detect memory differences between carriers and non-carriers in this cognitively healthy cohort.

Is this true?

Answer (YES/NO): NO